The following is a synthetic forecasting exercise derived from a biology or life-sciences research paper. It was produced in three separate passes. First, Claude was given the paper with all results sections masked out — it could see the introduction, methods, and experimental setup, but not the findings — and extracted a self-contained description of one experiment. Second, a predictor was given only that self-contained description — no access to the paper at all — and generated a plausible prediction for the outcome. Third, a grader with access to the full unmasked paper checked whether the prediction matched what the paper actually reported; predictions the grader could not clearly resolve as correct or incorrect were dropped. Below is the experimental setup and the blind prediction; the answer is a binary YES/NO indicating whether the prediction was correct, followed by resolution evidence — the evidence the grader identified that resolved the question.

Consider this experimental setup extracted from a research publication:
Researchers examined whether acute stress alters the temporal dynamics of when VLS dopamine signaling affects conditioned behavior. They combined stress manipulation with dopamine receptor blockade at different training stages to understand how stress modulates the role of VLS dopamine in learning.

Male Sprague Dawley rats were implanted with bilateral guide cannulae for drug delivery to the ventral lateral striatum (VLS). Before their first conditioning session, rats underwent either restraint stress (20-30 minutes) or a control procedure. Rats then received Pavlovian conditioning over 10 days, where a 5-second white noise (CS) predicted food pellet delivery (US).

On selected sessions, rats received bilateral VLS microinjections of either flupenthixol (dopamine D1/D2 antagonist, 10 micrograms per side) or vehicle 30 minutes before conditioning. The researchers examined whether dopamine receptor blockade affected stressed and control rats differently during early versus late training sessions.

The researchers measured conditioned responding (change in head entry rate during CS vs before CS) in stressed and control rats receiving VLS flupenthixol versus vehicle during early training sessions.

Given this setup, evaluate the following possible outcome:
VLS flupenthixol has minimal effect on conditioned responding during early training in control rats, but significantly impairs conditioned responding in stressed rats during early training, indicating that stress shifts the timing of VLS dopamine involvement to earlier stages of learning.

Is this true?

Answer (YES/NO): YES